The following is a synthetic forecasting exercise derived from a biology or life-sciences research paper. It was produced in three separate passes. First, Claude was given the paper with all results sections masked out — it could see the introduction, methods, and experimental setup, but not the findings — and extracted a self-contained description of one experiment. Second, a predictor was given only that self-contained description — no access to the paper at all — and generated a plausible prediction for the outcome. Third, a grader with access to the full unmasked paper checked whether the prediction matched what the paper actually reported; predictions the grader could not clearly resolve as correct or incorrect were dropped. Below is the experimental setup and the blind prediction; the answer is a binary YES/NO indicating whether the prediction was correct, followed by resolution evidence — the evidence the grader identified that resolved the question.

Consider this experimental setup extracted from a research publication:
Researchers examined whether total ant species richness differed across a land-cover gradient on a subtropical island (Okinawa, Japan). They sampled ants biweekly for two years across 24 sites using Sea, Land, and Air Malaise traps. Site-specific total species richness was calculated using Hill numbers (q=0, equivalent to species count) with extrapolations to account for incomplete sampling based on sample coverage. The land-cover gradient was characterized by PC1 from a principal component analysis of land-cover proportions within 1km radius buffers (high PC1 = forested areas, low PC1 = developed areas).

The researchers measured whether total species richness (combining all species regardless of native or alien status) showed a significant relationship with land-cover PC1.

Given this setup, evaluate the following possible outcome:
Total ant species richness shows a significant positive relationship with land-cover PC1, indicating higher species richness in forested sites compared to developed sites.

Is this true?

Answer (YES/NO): NO